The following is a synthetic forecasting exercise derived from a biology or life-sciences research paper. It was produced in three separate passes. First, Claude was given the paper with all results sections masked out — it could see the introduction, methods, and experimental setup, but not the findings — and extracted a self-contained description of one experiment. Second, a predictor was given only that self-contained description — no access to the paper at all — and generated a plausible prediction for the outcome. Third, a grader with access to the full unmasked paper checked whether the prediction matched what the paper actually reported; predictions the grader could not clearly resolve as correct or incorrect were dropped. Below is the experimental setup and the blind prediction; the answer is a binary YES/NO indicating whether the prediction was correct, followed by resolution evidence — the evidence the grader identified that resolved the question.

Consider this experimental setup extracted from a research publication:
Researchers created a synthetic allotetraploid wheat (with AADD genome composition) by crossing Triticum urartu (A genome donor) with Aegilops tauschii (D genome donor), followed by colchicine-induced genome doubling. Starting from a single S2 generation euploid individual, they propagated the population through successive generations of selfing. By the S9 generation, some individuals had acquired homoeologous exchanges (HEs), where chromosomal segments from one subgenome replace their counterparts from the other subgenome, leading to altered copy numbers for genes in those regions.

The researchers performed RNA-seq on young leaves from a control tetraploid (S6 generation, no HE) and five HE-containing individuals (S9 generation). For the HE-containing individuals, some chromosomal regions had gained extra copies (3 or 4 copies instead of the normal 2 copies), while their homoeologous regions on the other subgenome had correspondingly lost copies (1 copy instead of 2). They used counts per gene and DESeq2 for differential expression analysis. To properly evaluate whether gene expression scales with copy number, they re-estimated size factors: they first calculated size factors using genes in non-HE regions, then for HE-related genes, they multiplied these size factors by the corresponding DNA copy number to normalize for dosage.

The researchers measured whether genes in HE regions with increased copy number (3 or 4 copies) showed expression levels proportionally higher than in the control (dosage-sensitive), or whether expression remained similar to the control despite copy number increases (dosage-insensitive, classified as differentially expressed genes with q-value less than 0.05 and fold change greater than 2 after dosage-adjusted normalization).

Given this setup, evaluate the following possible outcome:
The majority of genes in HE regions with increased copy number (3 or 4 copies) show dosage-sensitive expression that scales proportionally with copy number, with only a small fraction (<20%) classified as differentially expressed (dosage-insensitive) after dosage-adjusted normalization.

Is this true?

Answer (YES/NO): NO